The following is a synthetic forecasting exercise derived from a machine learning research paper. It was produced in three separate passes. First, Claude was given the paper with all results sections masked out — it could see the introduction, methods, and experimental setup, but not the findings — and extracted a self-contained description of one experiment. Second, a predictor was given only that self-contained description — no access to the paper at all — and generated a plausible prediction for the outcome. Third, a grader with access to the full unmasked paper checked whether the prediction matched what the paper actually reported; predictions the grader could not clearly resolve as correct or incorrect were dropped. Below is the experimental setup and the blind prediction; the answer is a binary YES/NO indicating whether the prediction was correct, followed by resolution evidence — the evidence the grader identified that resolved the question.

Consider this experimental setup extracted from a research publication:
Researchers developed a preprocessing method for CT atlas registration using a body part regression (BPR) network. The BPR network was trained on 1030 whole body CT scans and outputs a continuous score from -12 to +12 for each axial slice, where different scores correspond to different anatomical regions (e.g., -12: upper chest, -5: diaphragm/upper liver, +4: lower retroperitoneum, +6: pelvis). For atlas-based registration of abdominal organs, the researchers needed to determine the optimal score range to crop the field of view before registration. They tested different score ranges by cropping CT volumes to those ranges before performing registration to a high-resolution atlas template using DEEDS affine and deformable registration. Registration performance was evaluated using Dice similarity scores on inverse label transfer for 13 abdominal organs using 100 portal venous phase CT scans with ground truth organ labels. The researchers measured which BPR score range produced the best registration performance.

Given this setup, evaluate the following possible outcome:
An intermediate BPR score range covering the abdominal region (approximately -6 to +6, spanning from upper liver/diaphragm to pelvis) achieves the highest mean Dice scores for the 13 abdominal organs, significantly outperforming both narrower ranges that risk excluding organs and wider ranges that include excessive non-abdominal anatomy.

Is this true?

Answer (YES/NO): YES